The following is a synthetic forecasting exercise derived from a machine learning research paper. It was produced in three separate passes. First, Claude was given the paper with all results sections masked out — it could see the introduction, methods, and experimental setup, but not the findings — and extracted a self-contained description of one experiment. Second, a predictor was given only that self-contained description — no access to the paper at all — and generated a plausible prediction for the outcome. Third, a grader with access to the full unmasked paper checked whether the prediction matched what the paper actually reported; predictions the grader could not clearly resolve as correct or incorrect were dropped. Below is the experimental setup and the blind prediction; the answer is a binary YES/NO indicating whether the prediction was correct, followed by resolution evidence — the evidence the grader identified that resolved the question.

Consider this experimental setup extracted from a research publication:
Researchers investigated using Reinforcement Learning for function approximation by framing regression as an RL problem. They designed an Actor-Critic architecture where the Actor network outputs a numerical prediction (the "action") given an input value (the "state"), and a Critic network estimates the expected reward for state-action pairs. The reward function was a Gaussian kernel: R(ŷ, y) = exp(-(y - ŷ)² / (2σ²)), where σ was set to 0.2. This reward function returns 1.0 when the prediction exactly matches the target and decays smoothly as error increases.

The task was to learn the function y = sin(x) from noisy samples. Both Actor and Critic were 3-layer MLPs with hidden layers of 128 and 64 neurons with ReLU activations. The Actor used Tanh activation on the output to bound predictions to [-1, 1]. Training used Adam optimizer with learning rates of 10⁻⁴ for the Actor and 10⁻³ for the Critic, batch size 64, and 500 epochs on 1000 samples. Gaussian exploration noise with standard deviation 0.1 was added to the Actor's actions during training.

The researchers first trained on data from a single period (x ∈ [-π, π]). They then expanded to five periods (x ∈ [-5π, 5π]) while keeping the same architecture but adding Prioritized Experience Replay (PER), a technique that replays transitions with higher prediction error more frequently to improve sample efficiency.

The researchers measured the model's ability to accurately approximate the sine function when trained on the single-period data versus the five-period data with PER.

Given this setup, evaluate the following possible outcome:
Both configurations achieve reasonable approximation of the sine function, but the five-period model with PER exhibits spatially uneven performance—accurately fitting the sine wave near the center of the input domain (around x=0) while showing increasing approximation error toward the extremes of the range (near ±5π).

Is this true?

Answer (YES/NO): NO